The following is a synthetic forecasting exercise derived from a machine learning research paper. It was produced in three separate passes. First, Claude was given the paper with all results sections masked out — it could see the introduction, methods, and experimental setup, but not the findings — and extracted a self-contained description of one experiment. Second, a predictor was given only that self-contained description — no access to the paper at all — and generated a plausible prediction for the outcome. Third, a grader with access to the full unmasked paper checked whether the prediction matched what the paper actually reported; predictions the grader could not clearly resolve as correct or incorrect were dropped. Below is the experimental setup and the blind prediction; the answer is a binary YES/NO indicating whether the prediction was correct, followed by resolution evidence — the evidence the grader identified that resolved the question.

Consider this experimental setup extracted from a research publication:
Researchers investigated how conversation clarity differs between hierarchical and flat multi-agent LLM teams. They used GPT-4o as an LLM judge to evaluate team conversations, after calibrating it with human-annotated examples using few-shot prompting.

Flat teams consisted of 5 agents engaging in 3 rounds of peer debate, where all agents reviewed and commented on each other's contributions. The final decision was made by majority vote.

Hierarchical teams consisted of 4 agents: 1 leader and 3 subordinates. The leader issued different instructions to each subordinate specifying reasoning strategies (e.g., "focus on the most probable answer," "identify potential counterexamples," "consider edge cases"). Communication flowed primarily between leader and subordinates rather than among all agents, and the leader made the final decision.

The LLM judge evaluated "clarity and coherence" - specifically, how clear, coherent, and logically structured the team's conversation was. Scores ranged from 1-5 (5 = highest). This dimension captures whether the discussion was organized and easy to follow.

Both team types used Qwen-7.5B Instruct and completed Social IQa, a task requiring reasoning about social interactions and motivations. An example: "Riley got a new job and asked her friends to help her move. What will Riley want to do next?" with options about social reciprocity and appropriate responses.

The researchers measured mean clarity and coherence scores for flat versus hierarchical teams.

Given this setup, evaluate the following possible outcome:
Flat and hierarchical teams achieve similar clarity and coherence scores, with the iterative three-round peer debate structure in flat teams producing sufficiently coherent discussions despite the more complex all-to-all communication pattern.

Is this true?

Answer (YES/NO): NO